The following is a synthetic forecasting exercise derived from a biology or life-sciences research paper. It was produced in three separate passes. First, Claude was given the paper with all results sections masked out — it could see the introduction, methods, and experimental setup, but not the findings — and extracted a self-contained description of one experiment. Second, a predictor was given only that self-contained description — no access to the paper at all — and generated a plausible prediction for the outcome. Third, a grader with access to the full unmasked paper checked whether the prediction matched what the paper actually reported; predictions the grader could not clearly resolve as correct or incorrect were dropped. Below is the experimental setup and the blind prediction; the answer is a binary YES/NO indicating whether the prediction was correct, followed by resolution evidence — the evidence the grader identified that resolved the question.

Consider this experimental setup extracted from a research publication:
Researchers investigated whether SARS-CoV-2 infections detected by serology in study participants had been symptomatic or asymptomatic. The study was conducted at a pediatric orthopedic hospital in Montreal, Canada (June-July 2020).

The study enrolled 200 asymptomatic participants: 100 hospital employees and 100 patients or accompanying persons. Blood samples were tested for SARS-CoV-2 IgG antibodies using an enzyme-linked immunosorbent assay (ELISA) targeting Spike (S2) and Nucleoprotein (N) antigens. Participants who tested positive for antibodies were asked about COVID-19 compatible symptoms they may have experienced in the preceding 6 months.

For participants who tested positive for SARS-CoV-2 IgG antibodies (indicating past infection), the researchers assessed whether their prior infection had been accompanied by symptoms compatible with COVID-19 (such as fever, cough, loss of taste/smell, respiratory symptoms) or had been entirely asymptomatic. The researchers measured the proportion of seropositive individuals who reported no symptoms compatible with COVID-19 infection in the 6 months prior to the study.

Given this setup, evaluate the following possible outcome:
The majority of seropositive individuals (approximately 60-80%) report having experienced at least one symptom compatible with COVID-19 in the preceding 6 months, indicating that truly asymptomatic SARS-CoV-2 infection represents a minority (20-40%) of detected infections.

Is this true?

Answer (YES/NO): NO